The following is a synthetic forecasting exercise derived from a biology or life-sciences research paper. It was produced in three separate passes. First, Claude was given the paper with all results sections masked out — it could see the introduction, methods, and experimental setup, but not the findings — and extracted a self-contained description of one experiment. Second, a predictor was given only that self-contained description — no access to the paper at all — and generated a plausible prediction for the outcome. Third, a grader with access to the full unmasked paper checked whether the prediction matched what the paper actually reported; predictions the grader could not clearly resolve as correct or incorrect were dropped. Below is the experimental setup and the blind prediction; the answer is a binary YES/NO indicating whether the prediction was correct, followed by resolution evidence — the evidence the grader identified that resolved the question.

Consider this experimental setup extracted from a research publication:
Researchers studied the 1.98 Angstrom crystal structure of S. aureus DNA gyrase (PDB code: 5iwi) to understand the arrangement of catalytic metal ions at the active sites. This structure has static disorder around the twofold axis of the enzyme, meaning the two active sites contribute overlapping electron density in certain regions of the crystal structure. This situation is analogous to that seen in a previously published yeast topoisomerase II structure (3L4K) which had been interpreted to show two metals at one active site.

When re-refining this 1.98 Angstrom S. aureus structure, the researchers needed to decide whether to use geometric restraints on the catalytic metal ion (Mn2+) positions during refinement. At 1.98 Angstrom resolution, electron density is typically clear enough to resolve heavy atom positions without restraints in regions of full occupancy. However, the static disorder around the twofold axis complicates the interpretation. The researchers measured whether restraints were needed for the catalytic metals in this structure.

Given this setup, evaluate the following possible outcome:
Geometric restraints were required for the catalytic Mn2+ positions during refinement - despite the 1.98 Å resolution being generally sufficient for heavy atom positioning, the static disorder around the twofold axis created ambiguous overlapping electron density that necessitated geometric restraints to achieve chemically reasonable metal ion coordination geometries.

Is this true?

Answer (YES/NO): YES